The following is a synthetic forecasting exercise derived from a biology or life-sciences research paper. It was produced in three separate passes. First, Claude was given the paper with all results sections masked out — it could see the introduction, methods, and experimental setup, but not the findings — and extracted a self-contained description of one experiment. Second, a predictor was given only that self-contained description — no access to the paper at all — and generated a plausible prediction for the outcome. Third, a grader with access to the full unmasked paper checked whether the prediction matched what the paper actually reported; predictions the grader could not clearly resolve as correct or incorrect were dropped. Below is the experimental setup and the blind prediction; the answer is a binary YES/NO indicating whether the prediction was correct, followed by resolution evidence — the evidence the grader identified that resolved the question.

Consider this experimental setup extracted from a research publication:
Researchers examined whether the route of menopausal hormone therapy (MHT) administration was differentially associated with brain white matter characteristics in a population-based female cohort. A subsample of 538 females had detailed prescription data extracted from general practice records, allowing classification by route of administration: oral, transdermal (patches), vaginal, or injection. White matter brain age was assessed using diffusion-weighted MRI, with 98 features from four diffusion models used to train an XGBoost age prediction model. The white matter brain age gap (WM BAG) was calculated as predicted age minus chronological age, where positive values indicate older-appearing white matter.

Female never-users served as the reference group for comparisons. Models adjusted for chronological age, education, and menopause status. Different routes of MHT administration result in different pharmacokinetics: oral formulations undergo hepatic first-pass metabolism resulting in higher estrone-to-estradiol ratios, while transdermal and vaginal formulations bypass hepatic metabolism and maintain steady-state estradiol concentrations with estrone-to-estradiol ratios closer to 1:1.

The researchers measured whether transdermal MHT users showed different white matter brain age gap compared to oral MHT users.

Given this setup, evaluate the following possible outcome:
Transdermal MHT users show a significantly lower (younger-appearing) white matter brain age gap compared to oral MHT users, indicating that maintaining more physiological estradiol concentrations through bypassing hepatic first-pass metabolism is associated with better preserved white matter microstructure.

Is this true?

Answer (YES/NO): NO